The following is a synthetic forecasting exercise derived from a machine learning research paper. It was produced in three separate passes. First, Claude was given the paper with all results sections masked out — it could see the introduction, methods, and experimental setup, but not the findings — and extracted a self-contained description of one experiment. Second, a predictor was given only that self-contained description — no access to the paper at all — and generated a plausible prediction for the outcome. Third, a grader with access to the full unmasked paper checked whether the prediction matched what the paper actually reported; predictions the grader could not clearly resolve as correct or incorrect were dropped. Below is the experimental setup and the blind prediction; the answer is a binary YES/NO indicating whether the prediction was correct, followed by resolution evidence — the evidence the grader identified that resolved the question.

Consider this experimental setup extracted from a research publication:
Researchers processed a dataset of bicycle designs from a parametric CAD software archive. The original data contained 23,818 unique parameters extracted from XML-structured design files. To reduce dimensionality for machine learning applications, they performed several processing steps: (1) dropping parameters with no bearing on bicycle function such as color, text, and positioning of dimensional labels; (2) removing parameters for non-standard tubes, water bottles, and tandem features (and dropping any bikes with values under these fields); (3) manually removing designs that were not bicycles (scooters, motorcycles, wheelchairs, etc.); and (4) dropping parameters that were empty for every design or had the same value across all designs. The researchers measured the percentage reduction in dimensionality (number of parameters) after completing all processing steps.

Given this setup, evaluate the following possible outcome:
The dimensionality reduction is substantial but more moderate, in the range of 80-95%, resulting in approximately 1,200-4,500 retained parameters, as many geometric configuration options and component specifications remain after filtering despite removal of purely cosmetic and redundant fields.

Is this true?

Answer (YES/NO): YES